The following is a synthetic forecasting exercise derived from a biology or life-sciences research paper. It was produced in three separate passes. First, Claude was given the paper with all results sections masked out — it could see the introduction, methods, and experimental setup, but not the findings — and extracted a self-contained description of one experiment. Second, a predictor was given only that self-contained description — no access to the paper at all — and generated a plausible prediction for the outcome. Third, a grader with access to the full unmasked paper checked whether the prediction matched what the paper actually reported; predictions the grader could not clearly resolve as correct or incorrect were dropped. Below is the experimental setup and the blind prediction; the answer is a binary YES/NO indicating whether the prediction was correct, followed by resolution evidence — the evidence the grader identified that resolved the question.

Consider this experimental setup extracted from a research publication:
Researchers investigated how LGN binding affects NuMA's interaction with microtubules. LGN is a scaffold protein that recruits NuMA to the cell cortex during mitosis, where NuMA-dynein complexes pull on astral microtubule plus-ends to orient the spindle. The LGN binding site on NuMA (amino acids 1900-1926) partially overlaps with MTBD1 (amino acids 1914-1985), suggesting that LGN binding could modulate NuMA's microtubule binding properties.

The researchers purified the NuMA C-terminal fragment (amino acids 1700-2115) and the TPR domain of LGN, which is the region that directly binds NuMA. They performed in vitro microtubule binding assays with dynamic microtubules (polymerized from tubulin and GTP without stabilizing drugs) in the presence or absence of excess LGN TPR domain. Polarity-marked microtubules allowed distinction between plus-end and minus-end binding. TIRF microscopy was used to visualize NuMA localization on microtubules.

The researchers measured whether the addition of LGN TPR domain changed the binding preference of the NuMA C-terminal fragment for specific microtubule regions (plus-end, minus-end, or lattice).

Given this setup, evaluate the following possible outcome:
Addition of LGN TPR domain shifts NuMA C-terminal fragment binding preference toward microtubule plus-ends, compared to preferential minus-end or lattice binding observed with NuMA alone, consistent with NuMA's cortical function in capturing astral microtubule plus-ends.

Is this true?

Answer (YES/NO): YES